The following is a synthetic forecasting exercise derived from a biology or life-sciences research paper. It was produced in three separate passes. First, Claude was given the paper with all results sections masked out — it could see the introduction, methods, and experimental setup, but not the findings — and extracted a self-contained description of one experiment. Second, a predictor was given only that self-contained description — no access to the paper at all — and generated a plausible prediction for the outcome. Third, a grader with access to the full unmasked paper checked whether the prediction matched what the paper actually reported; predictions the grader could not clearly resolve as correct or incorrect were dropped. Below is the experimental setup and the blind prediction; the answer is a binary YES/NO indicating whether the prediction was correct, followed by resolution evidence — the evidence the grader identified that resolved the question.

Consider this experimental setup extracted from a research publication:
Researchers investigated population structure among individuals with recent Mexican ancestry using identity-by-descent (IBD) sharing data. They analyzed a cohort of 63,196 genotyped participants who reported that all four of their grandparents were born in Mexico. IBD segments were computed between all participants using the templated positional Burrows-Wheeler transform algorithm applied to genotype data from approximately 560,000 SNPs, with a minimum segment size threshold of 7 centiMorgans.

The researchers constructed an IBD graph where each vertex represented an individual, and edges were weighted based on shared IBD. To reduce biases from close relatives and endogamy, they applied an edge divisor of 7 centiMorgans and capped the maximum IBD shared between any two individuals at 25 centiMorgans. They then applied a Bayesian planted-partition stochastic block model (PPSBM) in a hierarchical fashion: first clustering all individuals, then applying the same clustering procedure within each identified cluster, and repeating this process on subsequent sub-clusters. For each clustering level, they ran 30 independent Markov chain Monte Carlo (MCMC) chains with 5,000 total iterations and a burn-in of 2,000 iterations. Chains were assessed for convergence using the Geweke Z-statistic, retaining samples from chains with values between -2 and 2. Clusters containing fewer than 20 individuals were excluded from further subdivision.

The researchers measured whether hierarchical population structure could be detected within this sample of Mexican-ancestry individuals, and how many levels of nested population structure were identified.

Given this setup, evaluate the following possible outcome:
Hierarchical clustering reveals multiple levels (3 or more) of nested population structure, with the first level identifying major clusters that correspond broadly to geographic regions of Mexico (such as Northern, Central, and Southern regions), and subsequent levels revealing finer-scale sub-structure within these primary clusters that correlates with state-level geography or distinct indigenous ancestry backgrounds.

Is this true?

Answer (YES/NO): YES